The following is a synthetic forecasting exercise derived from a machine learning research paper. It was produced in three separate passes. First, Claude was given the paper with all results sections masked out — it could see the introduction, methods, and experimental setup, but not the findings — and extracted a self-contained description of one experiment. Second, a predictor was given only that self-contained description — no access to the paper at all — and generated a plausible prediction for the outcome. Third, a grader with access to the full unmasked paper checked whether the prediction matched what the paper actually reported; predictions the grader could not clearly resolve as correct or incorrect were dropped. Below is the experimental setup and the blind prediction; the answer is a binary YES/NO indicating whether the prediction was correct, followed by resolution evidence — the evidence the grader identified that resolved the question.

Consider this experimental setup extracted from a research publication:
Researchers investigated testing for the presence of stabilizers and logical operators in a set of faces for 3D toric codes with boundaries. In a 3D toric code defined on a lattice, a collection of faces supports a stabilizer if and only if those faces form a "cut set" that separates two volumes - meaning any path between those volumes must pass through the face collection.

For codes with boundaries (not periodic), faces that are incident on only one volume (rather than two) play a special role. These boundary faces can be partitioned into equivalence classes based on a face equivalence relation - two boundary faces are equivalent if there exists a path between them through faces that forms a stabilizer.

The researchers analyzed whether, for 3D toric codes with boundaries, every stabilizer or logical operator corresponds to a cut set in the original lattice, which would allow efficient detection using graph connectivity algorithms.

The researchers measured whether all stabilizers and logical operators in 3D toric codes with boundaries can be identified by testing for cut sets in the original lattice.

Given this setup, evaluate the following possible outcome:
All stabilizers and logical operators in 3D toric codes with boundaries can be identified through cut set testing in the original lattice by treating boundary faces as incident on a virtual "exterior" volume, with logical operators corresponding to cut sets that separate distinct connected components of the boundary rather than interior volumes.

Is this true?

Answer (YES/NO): NO